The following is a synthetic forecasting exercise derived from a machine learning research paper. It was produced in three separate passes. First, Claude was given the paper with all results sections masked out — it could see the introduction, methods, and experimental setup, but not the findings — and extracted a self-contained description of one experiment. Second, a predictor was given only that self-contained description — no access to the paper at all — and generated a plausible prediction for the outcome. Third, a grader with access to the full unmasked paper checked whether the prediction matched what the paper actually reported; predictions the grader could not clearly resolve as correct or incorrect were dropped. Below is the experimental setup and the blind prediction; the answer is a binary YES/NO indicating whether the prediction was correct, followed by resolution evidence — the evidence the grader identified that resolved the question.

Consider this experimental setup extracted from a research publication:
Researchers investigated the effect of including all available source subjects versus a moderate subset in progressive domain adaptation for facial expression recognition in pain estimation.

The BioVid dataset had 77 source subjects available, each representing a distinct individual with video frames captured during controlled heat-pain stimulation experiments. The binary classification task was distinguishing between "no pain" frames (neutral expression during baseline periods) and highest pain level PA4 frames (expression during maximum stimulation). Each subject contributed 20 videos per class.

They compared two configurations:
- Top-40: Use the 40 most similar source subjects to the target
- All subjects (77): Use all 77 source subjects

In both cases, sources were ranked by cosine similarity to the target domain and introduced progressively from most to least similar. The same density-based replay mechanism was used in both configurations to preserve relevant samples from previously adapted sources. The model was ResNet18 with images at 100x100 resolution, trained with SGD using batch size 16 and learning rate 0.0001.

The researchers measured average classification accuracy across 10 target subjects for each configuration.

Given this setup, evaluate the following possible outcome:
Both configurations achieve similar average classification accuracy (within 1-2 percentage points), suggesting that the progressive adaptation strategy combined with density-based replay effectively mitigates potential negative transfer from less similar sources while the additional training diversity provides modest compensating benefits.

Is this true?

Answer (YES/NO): NO